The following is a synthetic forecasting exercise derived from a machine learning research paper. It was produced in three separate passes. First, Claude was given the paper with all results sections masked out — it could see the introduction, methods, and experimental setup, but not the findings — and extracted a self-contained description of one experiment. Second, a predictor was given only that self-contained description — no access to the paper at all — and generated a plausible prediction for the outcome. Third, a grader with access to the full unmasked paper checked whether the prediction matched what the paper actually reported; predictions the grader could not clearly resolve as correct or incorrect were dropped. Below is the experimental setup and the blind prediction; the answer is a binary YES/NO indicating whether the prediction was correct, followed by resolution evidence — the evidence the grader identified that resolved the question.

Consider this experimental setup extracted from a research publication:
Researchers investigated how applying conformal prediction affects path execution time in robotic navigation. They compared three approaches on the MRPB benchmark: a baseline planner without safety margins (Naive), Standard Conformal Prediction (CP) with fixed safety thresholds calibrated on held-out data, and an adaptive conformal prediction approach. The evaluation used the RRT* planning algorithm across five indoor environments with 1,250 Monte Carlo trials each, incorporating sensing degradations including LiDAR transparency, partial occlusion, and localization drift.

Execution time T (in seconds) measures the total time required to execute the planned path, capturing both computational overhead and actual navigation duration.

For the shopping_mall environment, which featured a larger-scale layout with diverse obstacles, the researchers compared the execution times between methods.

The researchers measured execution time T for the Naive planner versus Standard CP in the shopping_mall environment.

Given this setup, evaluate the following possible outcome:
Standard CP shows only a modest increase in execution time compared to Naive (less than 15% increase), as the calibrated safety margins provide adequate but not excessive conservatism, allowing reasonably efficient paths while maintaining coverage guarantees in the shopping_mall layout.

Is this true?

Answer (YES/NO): YES